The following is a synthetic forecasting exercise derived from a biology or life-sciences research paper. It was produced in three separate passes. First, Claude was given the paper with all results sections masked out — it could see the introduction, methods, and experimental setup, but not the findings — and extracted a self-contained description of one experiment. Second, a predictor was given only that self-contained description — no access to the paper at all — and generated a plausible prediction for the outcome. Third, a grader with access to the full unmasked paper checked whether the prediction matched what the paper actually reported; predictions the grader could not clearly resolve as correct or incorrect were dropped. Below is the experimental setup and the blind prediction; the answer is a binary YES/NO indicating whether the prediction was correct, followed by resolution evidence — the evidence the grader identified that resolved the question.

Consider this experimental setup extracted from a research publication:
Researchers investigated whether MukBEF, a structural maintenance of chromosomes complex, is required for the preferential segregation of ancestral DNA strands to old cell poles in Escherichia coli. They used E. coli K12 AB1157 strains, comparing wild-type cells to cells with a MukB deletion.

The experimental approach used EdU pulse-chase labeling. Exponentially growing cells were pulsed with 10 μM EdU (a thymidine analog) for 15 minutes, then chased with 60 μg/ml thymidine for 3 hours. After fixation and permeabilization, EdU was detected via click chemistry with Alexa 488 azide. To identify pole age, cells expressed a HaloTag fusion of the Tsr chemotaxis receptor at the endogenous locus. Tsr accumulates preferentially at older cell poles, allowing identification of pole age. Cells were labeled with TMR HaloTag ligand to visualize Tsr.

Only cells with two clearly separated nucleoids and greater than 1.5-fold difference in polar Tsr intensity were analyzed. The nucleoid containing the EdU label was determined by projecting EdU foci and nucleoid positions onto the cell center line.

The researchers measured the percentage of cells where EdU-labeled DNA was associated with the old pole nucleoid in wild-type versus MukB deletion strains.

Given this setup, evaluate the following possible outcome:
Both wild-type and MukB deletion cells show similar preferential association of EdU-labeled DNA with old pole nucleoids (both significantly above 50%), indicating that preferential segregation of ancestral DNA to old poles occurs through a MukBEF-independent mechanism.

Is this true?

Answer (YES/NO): NO